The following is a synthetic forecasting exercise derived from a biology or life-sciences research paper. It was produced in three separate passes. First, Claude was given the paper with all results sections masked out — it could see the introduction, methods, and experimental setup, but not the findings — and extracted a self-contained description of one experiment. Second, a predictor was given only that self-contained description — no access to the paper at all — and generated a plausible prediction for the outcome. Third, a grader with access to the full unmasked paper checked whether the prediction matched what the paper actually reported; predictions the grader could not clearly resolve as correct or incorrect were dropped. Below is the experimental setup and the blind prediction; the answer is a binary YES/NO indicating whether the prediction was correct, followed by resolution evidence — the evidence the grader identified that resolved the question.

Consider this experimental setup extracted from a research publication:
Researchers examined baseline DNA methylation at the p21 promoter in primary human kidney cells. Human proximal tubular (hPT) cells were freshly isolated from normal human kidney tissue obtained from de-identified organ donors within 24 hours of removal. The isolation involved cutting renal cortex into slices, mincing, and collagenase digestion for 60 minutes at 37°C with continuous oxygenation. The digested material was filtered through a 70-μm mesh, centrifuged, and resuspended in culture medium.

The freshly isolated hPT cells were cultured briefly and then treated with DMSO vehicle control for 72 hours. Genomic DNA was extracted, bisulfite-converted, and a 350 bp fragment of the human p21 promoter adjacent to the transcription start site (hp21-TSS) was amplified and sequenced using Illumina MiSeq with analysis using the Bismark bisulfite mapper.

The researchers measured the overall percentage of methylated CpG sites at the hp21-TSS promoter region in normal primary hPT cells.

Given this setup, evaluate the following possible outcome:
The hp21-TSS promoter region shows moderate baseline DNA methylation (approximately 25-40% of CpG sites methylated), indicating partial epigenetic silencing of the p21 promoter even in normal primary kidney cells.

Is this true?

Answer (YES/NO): NO